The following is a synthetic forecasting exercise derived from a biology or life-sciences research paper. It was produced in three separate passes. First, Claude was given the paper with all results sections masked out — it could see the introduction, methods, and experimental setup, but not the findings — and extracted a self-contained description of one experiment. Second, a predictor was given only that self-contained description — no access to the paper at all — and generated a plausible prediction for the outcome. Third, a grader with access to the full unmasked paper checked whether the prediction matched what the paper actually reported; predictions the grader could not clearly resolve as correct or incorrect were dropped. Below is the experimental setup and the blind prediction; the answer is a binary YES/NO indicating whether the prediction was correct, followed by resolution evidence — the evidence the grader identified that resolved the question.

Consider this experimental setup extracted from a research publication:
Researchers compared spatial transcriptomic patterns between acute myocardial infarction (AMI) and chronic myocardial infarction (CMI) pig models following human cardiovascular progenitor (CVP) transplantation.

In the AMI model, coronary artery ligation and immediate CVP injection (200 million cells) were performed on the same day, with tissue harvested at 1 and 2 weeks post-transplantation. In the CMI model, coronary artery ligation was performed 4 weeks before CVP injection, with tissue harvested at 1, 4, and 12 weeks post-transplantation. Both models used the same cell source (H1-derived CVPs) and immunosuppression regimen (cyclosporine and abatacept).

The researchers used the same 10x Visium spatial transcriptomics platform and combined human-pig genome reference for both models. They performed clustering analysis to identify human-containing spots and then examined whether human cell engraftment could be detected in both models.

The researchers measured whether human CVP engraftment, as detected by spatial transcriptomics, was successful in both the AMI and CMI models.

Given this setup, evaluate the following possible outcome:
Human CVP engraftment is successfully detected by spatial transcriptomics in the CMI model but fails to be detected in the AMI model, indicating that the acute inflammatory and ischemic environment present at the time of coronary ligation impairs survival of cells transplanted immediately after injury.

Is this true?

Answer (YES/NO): NO